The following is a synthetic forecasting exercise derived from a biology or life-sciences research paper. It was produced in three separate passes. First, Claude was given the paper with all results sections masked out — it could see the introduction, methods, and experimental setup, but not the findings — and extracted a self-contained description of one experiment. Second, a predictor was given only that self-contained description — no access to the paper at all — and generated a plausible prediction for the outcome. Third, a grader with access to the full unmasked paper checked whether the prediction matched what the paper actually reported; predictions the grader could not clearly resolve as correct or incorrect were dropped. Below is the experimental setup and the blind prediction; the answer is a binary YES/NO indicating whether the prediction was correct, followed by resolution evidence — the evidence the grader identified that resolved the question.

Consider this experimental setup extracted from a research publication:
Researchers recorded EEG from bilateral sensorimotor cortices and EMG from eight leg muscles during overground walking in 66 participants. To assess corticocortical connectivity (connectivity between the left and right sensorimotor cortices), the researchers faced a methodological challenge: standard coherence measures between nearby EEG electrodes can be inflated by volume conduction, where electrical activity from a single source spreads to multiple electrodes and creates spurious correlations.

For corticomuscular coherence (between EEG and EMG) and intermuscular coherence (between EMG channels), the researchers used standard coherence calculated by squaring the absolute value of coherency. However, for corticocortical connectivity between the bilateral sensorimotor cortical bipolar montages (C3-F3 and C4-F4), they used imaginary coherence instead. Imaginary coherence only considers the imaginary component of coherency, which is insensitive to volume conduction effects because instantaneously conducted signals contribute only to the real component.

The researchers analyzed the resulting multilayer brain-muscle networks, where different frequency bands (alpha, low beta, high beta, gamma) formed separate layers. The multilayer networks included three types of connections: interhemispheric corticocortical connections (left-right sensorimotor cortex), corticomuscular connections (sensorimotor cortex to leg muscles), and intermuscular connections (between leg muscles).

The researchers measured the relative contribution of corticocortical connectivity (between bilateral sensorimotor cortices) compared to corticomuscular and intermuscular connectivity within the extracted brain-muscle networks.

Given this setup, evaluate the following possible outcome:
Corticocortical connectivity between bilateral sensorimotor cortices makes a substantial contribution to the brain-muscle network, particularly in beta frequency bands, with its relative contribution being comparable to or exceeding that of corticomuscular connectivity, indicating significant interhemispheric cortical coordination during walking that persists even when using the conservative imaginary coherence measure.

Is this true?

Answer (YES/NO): NO